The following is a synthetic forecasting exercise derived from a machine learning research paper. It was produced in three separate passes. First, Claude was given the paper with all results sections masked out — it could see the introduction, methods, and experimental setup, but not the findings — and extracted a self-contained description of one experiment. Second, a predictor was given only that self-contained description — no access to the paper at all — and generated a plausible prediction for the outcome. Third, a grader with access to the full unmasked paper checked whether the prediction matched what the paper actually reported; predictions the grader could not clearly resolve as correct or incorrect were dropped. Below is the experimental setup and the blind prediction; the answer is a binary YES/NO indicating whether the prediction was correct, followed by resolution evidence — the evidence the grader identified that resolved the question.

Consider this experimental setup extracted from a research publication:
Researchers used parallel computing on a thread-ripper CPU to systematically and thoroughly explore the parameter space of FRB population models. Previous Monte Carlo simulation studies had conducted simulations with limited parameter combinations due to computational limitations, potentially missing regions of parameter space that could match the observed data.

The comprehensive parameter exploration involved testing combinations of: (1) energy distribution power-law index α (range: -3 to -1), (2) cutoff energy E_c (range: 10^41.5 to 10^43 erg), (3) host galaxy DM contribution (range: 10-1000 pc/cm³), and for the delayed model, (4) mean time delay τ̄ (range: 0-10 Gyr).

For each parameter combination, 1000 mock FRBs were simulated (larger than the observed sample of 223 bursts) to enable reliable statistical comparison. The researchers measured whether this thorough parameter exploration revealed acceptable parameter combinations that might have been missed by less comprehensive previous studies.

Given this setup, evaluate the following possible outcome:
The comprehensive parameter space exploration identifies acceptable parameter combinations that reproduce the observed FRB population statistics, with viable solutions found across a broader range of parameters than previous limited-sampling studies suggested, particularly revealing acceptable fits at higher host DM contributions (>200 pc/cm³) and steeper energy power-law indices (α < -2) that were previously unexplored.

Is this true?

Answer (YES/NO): NO